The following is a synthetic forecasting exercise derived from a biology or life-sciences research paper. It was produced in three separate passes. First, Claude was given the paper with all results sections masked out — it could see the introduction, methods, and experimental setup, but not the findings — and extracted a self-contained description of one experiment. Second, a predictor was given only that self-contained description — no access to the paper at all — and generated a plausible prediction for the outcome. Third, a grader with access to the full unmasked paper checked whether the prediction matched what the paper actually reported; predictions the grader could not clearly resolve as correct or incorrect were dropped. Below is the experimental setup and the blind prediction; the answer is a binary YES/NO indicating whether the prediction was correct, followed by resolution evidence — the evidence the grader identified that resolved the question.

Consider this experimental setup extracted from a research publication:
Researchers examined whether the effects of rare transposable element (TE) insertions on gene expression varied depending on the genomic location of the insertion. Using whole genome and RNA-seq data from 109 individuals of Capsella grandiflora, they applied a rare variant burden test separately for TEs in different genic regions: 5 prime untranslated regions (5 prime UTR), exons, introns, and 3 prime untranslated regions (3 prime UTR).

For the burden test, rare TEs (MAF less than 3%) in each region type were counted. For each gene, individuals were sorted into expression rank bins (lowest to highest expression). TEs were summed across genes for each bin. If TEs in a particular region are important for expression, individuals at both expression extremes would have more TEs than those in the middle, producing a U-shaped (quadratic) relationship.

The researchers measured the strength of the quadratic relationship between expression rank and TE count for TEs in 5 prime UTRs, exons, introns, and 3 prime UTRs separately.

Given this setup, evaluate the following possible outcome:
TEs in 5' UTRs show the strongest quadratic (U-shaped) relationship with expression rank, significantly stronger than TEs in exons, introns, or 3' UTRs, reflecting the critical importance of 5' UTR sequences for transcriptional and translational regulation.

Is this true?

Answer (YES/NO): NO